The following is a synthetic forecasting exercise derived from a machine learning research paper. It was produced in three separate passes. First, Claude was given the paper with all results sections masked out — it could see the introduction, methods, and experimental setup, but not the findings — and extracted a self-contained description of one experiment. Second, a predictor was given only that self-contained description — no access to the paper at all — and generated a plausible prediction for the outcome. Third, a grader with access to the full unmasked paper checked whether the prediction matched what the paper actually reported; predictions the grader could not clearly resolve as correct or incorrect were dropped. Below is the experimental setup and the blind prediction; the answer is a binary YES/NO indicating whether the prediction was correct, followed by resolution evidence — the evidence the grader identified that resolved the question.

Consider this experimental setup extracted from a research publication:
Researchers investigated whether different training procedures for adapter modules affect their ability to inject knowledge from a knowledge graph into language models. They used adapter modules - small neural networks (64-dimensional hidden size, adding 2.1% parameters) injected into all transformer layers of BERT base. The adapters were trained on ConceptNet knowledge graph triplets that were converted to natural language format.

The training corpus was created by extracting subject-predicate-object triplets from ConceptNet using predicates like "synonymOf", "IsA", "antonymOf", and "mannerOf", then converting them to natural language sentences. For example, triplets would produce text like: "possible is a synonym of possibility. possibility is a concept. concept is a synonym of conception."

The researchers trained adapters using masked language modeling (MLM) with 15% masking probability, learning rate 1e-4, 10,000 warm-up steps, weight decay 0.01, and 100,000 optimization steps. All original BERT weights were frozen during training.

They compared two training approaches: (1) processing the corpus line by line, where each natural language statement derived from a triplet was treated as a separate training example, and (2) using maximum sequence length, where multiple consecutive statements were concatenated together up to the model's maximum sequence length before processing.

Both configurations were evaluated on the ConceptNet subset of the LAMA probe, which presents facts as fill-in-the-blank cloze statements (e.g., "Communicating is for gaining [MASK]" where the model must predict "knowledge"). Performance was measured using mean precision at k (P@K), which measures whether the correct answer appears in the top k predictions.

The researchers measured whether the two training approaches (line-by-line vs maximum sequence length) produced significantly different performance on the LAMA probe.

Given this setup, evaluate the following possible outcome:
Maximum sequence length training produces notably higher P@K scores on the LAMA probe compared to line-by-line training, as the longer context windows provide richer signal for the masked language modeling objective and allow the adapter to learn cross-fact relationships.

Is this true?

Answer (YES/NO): NO